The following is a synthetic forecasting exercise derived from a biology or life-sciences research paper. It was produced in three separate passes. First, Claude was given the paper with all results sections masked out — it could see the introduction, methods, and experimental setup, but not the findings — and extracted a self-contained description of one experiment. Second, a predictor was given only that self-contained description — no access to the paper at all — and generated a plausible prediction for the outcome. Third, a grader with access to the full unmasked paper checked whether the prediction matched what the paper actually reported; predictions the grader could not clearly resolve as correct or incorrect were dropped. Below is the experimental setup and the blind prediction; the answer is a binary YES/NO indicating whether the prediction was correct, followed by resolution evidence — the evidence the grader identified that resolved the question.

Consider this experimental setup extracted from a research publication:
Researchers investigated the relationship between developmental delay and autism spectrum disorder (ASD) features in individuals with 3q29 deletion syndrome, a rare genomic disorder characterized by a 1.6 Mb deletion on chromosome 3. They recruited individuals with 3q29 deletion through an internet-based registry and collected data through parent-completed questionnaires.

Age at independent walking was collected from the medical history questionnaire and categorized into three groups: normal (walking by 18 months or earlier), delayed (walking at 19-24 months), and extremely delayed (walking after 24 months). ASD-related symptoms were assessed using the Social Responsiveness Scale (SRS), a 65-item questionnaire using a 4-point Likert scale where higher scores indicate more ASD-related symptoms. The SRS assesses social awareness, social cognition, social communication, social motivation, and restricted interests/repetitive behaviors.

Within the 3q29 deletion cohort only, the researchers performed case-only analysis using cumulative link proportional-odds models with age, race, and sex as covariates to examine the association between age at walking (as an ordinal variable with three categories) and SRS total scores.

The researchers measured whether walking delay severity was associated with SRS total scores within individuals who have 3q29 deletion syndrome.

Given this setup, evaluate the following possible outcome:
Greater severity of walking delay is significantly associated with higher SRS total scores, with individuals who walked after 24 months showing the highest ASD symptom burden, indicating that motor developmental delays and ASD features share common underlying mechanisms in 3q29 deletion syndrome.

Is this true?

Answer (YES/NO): NO